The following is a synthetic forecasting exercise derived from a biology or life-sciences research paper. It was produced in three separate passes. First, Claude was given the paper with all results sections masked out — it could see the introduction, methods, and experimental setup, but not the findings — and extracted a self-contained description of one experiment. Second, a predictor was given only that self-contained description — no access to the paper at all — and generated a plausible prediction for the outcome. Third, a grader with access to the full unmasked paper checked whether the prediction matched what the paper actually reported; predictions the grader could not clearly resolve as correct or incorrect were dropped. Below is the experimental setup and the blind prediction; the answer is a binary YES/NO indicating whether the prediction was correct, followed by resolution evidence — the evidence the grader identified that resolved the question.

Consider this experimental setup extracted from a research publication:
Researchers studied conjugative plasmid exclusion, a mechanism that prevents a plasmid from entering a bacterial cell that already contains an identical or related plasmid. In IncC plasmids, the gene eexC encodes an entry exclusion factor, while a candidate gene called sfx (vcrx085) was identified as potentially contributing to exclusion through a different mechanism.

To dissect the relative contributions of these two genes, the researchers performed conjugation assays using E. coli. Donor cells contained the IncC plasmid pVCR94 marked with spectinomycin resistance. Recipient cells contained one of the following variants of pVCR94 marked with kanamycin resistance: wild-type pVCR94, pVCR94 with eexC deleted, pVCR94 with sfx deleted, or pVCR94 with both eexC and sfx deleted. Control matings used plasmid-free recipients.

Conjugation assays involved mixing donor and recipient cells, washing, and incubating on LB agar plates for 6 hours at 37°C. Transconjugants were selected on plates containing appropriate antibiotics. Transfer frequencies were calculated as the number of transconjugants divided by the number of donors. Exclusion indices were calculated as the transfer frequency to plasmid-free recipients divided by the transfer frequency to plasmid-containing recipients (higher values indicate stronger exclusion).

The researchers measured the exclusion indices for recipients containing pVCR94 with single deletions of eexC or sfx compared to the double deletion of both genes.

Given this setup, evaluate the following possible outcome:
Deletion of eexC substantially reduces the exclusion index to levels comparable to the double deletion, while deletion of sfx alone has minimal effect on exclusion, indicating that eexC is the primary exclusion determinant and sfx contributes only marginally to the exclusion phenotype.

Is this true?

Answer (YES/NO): NO